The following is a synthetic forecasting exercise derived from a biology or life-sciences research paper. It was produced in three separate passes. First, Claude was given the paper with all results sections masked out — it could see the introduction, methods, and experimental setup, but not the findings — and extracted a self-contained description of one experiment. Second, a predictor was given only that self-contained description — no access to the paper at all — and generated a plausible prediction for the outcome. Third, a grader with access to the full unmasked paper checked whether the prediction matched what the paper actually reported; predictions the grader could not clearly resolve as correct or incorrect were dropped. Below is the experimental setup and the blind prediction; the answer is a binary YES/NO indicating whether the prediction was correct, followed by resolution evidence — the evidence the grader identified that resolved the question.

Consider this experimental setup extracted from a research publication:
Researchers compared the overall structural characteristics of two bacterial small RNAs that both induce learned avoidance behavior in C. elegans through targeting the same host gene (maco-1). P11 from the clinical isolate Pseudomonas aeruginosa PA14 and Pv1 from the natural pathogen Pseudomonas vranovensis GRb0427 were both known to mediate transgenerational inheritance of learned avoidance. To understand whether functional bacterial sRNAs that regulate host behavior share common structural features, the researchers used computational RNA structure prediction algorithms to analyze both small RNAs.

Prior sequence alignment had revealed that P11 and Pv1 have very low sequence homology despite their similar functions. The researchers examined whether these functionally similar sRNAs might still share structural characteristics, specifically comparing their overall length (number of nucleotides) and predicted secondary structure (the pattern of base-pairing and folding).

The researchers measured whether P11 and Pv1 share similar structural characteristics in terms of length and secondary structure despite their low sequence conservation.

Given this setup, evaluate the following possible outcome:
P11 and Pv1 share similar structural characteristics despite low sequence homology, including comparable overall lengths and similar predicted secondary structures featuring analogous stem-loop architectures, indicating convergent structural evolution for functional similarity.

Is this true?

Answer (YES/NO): YES